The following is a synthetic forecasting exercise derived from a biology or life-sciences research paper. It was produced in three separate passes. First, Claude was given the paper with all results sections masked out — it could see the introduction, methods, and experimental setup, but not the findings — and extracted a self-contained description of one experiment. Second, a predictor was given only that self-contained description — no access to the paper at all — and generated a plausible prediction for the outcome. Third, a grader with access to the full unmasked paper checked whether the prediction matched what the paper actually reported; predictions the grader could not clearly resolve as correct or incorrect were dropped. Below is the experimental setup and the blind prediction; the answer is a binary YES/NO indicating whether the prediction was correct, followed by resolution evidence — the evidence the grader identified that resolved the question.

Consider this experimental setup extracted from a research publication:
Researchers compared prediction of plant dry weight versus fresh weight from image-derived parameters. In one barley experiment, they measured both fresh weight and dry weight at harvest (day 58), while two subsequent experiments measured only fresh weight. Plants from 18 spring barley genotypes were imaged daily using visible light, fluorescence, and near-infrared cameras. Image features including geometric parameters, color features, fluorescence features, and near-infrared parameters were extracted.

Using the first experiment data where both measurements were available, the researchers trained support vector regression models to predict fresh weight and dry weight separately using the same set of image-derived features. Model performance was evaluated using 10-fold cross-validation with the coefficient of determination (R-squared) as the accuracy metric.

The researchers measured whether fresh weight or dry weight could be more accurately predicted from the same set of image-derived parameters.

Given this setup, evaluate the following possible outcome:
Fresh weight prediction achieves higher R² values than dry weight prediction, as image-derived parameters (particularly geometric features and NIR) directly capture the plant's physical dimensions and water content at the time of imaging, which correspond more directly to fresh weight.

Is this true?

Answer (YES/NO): YES